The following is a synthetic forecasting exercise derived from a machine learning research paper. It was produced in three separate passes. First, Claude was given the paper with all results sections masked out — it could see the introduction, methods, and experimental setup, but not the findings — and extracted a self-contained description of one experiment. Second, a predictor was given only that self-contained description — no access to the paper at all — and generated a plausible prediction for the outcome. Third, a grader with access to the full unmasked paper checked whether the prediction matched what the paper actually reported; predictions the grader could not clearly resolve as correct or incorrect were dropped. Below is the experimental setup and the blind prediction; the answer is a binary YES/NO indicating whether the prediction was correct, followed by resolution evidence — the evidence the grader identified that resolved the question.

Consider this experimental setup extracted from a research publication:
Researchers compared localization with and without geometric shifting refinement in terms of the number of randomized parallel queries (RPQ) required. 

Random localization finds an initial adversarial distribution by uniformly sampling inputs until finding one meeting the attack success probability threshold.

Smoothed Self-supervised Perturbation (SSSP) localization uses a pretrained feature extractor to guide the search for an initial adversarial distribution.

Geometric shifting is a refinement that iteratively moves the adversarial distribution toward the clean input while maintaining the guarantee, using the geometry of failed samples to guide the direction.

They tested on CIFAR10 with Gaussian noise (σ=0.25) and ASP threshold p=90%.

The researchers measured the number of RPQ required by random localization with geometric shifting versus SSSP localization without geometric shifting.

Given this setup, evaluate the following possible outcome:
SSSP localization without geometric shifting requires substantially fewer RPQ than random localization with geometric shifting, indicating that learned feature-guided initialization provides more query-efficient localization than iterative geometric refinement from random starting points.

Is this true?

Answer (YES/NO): YES